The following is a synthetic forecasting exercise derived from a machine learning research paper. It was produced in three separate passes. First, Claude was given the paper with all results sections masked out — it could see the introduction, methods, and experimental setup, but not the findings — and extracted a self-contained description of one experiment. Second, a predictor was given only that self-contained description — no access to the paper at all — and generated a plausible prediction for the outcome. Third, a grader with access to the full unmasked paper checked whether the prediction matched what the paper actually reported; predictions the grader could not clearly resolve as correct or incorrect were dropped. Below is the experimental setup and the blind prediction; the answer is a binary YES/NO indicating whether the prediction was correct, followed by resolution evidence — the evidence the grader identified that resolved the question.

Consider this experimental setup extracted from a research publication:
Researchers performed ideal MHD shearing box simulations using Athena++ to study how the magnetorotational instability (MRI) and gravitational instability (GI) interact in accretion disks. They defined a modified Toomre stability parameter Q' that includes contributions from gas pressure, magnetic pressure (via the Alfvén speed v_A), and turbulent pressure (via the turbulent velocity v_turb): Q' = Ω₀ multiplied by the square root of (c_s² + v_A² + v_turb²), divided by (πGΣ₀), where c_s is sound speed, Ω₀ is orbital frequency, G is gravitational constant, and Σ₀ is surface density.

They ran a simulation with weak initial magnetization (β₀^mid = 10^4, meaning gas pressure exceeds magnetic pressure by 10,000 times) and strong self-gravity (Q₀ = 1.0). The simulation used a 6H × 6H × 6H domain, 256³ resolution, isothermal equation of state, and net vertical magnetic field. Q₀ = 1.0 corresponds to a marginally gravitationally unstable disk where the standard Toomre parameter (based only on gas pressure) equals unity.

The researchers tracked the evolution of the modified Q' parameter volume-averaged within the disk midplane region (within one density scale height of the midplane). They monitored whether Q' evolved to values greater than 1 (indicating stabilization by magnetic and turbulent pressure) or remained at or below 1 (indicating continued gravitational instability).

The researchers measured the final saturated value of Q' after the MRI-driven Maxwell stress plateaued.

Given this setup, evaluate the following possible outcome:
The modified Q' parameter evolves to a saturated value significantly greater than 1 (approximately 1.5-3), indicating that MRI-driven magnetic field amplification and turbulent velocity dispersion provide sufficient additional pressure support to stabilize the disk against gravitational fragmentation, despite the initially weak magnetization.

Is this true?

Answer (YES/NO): NO